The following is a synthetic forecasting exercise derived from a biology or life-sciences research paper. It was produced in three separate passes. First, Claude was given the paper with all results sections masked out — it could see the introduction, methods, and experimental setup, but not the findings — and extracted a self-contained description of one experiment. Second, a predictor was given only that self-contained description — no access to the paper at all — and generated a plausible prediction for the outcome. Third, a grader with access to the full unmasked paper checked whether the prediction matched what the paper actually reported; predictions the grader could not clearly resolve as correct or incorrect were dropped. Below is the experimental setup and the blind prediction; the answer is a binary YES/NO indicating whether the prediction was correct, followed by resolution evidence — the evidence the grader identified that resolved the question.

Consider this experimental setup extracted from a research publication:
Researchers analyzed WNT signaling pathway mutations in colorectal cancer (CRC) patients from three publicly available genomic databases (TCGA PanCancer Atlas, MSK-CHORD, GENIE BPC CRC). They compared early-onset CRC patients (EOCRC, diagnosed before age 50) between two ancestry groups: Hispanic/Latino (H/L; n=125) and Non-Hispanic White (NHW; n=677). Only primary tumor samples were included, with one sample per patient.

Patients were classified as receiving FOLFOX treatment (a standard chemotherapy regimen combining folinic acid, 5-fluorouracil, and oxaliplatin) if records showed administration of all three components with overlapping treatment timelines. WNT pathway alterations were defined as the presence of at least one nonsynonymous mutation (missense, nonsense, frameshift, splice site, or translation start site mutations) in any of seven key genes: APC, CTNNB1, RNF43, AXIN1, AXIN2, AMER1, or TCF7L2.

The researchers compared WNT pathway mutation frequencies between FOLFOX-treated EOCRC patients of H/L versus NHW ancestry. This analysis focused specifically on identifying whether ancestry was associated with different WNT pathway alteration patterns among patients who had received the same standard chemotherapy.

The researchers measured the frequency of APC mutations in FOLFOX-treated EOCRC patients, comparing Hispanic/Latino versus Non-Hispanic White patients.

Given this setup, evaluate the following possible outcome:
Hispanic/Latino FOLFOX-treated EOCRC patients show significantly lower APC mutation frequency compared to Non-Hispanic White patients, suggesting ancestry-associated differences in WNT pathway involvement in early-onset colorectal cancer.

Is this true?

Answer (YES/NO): NO